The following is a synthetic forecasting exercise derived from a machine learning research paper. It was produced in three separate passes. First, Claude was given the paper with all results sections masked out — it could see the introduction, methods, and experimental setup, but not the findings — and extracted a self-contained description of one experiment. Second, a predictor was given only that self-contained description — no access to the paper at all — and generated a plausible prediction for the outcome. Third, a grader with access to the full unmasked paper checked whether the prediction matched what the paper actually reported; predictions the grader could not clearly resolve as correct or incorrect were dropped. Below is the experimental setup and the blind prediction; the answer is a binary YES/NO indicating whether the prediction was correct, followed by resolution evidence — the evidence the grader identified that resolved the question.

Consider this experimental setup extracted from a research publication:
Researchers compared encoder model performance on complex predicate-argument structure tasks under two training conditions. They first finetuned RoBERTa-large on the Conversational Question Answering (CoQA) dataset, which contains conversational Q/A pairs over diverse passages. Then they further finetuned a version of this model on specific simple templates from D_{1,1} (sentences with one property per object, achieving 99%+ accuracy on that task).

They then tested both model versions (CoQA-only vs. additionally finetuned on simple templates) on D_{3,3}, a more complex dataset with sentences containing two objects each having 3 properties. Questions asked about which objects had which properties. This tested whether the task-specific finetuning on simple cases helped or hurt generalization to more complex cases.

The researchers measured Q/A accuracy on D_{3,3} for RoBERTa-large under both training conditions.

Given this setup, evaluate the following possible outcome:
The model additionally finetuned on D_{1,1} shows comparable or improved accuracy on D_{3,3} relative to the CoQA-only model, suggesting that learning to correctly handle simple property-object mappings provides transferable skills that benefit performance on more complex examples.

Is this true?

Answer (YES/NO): NO